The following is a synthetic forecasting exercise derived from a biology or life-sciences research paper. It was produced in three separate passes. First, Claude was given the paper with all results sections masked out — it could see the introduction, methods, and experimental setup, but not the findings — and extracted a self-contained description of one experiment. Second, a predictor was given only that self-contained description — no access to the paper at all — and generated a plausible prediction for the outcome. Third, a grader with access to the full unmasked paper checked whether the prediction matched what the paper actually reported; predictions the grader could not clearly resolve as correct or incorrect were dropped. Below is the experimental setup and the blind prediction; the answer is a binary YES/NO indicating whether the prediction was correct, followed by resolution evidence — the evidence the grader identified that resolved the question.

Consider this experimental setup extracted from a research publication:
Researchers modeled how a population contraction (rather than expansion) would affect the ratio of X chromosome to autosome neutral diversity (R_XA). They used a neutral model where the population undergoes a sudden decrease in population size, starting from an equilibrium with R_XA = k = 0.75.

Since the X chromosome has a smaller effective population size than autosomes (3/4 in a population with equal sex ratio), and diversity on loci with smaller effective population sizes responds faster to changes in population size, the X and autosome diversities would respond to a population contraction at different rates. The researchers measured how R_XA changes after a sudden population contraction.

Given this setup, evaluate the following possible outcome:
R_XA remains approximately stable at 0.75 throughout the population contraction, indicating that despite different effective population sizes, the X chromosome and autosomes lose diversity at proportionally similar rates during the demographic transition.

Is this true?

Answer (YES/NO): NO